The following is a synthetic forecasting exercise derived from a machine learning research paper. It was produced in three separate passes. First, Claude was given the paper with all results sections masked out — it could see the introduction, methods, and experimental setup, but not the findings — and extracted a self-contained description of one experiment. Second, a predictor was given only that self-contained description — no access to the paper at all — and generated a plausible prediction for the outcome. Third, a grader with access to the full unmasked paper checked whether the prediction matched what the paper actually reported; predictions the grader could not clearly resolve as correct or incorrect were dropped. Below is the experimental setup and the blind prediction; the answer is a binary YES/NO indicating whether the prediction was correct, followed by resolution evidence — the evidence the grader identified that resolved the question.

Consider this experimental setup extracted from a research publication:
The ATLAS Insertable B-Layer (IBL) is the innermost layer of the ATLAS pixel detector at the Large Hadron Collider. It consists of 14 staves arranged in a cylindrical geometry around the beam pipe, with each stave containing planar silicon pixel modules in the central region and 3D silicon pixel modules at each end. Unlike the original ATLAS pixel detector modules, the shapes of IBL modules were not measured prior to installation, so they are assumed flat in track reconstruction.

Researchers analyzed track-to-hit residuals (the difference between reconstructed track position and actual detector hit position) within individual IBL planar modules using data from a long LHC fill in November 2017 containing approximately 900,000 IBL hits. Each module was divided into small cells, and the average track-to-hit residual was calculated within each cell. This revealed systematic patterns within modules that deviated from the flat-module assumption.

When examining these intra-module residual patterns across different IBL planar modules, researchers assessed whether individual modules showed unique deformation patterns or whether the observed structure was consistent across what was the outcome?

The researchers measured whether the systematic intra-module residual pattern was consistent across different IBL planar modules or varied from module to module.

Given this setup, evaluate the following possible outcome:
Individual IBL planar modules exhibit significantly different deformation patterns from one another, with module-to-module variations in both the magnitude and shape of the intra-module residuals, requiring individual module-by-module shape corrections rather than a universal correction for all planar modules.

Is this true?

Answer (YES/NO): NO